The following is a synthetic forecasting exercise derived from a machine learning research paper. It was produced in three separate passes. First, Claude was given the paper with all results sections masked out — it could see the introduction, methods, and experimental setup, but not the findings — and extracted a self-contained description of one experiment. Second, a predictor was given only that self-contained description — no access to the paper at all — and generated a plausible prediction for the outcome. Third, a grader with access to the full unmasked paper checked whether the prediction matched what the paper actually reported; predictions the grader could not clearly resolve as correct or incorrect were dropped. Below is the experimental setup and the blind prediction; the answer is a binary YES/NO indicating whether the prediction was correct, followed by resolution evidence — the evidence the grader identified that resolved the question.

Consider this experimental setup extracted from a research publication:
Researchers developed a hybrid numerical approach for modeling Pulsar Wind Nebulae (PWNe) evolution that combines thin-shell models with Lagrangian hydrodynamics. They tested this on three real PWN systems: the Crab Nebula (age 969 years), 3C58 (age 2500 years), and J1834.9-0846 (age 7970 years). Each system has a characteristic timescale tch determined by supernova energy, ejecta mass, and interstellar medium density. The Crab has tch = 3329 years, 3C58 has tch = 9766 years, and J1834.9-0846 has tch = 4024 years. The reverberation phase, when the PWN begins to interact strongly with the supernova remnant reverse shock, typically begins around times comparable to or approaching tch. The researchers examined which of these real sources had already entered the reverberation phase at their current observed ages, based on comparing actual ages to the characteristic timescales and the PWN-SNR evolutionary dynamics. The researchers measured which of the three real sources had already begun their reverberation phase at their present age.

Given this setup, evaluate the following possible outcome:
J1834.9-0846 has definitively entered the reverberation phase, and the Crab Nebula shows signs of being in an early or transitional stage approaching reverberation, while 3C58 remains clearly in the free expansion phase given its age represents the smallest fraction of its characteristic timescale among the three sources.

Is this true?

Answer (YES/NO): NO